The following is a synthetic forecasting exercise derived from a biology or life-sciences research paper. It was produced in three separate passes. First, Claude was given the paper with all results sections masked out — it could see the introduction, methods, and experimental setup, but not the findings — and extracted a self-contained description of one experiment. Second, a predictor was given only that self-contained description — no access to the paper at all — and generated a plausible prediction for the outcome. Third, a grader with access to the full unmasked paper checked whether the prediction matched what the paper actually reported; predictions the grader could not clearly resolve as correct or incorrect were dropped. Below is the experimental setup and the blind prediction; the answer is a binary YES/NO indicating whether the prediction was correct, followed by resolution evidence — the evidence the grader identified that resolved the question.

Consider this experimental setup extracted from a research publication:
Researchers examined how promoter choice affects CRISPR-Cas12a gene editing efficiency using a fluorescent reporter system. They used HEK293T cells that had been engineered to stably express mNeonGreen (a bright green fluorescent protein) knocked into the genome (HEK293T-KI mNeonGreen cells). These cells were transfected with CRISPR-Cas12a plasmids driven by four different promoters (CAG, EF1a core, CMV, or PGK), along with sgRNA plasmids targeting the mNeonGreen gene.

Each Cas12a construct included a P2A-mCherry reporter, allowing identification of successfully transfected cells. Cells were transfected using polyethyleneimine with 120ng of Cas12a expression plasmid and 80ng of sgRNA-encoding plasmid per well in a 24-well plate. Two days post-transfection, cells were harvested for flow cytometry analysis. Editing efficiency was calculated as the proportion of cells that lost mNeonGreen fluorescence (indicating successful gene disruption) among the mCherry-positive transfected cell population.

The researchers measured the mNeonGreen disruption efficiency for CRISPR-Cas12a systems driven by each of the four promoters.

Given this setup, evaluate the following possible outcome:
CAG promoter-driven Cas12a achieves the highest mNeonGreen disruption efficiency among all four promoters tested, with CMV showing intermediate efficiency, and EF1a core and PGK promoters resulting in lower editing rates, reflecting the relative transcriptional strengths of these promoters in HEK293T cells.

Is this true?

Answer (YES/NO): YES